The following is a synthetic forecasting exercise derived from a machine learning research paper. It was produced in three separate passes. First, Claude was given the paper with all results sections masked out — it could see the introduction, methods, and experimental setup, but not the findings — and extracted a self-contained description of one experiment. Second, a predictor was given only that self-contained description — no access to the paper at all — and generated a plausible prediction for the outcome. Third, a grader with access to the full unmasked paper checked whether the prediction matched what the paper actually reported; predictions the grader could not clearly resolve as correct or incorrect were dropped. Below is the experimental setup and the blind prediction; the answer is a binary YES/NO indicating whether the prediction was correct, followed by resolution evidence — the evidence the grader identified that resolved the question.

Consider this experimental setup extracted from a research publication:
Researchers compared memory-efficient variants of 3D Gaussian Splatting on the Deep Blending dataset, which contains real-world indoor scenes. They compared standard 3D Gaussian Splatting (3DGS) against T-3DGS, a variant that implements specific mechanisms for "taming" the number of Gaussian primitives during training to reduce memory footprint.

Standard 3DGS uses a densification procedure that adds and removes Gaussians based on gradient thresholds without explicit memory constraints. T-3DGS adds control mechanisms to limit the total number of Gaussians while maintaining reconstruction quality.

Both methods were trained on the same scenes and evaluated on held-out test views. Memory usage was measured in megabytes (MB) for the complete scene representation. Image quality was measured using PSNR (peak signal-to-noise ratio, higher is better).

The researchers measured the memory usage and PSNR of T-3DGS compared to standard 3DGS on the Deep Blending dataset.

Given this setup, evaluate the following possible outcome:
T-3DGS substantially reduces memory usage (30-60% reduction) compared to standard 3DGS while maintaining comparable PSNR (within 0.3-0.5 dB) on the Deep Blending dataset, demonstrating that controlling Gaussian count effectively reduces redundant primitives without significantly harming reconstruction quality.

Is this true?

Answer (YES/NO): NO